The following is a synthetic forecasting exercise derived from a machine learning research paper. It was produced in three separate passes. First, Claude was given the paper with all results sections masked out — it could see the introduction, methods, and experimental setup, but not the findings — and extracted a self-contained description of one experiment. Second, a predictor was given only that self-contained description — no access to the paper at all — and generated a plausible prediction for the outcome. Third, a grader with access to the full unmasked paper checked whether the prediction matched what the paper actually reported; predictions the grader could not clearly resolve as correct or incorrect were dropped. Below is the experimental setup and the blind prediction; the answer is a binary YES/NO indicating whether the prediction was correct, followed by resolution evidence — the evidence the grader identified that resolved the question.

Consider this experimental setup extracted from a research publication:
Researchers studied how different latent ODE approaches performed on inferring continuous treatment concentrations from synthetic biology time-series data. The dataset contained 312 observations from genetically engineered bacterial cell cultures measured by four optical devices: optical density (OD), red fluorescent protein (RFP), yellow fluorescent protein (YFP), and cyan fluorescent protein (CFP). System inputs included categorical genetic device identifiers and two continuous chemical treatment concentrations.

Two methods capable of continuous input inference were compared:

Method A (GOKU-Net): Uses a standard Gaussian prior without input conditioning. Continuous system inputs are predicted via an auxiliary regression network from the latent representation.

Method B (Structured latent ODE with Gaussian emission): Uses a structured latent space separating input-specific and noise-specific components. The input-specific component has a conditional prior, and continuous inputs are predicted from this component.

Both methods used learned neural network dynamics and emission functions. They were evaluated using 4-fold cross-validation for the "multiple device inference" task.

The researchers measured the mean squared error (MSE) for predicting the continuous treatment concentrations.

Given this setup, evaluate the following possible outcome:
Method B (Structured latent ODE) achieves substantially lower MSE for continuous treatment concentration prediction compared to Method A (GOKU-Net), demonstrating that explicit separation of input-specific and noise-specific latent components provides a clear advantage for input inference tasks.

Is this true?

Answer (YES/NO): YES